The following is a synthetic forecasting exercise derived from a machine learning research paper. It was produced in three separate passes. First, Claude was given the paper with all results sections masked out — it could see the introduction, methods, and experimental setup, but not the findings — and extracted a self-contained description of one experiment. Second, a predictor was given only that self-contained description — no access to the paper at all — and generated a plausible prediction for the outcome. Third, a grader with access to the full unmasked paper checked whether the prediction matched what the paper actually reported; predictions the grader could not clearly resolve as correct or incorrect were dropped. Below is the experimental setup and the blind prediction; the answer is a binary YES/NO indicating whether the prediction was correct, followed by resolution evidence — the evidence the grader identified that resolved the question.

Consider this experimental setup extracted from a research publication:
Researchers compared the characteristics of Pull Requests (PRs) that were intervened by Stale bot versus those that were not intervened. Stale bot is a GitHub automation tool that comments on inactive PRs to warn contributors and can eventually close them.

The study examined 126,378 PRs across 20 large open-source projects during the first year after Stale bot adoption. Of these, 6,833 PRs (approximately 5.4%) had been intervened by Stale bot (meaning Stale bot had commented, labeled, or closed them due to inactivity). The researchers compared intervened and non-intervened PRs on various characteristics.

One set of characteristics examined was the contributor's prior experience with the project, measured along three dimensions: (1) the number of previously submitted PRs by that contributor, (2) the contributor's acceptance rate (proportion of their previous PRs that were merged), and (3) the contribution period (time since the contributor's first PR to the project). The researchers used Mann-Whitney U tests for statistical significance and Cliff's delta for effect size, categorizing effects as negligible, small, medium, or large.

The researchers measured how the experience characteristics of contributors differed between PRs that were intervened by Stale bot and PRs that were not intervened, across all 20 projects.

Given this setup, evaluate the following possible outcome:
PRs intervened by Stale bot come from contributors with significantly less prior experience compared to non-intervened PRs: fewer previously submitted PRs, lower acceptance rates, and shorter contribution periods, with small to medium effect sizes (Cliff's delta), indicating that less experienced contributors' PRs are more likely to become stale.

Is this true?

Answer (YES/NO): NO